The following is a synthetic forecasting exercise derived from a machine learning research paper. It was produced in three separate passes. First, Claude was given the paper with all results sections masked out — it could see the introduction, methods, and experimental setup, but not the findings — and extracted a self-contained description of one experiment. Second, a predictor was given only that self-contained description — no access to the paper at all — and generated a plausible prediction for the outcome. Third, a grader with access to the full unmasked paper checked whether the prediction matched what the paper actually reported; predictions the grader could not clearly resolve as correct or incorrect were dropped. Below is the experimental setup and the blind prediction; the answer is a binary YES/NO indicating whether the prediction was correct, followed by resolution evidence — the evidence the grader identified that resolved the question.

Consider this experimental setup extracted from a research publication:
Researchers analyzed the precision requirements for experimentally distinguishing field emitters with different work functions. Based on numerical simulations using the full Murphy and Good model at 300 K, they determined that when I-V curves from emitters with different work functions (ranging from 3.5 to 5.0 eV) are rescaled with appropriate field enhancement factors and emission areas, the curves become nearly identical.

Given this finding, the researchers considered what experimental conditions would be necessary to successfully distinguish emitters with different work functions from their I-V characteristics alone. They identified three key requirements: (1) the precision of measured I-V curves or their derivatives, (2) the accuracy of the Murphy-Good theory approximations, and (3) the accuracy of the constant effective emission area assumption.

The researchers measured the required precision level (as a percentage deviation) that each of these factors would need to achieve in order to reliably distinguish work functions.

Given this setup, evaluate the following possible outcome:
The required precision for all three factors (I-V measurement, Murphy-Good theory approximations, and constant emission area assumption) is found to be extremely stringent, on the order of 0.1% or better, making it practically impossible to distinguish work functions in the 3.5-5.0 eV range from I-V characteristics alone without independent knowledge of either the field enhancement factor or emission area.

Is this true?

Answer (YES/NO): NO